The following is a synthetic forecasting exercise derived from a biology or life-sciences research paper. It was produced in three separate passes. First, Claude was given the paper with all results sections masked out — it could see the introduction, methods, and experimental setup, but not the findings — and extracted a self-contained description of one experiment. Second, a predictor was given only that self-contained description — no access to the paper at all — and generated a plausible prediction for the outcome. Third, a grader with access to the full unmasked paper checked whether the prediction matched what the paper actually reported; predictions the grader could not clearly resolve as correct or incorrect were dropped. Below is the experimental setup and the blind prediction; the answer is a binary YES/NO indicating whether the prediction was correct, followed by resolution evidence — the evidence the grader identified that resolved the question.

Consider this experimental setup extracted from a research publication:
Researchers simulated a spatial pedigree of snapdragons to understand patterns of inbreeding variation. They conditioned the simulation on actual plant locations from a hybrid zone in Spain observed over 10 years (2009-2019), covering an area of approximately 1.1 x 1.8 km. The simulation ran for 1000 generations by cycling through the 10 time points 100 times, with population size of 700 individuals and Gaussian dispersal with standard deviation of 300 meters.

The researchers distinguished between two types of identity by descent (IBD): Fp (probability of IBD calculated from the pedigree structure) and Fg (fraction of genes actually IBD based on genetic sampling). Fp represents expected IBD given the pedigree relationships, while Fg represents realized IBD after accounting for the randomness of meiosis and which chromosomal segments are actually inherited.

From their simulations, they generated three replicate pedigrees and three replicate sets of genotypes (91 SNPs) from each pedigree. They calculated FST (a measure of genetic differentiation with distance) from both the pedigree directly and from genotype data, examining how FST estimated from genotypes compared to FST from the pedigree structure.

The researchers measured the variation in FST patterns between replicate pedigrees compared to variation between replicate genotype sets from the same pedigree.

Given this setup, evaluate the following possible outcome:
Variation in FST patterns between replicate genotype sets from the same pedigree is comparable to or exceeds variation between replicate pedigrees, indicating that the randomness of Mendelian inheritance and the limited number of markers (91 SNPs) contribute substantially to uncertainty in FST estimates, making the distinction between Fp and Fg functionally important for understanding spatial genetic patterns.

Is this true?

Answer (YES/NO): YES